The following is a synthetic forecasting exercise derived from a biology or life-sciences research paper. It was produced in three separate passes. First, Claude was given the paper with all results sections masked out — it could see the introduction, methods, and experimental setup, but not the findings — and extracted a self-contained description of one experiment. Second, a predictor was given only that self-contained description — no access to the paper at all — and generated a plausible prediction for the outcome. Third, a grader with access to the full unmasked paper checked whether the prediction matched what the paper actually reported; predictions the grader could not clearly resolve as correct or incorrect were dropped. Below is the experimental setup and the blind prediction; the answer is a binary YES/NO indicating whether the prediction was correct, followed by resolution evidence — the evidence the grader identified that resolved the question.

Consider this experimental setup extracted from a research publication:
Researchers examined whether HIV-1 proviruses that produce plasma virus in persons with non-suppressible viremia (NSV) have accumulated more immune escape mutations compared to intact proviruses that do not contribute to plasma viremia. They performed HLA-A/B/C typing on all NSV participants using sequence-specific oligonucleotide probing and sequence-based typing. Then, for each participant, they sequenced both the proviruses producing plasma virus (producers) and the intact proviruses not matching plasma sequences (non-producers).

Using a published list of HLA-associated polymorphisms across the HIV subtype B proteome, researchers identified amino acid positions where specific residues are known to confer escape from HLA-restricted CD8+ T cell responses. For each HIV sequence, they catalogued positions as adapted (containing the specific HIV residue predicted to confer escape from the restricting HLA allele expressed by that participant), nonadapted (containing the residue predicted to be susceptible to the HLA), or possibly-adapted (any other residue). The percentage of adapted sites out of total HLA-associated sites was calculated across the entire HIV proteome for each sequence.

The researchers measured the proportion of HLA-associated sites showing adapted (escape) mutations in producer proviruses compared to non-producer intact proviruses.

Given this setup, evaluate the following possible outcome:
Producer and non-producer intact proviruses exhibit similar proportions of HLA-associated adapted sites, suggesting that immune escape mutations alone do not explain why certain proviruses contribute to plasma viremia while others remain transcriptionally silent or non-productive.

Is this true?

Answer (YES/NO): NO